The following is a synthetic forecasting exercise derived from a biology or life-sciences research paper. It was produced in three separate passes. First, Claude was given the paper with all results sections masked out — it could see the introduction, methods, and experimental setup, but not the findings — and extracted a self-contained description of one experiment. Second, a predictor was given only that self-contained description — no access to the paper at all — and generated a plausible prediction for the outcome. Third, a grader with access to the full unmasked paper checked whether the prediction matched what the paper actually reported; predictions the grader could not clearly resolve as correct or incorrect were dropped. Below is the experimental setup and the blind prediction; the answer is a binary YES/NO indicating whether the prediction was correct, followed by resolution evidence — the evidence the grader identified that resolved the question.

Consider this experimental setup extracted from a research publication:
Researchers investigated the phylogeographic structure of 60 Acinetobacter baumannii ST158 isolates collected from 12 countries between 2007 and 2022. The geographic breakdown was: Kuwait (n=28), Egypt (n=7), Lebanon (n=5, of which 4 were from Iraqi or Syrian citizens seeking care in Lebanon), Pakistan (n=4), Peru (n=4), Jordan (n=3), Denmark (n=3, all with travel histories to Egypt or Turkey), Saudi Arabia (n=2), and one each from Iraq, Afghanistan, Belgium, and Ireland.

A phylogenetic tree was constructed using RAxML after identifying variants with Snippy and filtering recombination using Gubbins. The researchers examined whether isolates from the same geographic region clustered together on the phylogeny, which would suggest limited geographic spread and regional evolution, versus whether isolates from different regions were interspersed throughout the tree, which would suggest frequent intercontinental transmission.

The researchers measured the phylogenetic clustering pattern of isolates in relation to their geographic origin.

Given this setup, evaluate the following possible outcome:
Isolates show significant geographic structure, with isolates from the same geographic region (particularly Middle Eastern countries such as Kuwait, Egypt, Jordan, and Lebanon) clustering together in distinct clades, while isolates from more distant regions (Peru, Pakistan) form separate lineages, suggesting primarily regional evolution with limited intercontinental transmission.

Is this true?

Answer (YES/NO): YES